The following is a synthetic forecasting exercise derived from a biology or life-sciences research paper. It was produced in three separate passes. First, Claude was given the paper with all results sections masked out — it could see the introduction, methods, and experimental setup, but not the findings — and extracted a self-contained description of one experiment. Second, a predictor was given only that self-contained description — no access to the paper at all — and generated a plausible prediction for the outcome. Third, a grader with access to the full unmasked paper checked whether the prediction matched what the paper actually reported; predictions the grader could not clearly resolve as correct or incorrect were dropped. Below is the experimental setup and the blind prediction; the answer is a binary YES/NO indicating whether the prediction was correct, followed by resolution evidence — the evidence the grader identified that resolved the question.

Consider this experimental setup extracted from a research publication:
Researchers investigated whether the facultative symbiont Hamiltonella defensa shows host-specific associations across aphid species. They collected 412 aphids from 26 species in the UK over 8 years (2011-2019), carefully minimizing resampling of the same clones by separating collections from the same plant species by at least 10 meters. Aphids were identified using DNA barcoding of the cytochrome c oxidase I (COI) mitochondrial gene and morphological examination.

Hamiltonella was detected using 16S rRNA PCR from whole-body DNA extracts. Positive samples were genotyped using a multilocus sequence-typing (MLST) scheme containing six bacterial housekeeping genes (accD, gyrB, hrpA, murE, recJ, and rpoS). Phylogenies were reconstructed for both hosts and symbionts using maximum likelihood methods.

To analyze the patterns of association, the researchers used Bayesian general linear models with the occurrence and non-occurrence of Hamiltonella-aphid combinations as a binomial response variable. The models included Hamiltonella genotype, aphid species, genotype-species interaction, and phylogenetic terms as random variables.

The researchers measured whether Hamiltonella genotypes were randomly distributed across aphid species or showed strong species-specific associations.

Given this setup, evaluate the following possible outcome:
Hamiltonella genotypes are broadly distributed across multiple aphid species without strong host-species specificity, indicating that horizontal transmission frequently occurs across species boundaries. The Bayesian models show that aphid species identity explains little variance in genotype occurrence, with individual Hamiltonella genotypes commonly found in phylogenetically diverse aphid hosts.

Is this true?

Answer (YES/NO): NO